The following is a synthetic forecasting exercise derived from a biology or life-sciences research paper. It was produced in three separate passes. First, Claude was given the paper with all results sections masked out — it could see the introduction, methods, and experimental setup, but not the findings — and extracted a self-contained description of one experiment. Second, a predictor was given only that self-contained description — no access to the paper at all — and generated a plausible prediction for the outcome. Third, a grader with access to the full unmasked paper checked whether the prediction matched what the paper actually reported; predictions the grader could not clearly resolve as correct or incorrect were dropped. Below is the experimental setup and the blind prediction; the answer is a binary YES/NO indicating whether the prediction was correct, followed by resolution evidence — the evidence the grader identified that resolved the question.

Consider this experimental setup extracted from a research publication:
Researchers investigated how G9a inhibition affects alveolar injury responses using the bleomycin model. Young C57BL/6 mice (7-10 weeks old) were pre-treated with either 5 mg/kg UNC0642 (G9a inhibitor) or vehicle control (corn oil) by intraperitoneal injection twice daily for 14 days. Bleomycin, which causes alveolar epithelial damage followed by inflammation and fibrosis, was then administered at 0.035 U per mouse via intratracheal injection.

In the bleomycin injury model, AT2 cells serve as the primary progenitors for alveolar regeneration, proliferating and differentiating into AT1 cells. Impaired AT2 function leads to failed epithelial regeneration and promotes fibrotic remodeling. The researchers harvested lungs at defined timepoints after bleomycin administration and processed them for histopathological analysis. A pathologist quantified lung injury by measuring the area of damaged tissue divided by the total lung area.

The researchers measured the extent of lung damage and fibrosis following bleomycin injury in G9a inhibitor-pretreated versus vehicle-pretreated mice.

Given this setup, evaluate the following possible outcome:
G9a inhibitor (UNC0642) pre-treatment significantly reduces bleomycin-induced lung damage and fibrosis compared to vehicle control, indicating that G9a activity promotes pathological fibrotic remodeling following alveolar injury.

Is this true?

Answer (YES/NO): NO